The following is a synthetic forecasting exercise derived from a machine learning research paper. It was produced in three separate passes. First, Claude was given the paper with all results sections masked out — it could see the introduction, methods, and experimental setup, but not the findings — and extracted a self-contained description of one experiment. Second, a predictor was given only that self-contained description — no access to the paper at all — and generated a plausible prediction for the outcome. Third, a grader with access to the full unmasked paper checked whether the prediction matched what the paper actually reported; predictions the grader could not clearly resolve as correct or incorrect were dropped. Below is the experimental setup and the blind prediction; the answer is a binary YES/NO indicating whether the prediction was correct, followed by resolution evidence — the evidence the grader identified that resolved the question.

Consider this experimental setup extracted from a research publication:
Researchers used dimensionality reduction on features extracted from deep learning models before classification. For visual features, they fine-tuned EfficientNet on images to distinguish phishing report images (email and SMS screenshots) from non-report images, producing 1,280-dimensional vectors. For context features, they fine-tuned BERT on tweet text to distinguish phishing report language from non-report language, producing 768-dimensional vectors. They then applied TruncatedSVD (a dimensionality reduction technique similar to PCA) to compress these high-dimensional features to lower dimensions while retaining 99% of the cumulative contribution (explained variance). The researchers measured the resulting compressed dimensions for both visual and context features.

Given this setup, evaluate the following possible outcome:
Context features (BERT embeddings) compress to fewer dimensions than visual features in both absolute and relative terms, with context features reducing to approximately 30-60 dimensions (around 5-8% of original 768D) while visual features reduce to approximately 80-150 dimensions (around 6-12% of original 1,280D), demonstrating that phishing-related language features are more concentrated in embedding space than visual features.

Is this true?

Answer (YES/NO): NO